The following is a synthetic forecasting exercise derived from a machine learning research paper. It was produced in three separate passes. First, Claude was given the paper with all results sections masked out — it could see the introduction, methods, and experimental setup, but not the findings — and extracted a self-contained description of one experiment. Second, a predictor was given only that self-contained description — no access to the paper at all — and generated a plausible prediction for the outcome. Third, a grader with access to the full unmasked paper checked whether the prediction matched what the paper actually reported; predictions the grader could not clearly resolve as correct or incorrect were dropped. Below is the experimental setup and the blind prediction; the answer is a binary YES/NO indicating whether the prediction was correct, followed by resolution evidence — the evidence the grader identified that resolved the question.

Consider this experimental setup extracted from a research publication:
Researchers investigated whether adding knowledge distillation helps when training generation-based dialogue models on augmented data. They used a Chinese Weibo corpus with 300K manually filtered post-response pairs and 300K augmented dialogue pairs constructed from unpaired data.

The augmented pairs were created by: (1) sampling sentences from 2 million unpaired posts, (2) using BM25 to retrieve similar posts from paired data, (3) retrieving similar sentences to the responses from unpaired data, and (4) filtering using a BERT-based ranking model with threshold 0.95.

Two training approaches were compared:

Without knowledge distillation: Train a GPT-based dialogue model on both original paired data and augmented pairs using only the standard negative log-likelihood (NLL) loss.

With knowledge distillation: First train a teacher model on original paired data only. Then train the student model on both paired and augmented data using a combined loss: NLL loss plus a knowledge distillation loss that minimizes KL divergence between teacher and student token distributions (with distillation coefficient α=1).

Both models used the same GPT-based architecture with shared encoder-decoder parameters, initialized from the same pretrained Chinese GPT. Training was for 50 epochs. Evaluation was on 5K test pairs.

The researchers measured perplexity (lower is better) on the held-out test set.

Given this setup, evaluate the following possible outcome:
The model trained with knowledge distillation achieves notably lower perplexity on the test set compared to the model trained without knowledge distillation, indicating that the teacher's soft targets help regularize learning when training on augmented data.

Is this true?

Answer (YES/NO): YES